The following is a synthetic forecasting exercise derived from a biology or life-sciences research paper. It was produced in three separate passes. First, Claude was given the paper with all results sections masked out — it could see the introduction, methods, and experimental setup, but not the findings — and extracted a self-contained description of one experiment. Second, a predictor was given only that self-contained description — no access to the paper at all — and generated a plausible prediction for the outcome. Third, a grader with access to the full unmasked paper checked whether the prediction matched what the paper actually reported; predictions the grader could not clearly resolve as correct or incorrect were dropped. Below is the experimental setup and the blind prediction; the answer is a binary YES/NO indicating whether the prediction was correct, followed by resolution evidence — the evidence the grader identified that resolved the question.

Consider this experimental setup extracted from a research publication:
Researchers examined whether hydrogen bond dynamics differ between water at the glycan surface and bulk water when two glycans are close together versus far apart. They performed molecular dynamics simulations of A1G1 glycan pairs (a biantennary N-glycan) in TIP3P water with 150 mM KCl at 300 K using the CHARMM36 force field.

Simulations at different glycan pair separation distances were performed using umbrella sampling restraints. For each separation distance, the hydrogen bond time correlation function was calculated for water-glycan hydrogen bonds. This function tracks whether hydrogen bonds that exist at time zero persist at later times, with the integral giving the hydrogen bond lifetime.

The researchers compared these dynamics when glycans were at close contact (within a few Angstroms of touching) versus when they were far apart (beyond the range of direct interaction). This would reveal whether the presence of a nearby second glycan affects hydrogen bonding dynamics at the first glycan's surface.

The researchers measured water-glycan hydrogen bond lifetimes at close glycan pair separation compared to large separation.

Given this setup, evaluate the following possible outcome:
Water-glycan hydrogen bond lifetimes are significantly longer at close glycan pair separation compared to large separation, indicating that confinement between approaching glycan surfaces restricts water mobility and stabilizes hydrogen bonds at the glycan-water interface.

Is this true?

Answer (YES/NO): YES